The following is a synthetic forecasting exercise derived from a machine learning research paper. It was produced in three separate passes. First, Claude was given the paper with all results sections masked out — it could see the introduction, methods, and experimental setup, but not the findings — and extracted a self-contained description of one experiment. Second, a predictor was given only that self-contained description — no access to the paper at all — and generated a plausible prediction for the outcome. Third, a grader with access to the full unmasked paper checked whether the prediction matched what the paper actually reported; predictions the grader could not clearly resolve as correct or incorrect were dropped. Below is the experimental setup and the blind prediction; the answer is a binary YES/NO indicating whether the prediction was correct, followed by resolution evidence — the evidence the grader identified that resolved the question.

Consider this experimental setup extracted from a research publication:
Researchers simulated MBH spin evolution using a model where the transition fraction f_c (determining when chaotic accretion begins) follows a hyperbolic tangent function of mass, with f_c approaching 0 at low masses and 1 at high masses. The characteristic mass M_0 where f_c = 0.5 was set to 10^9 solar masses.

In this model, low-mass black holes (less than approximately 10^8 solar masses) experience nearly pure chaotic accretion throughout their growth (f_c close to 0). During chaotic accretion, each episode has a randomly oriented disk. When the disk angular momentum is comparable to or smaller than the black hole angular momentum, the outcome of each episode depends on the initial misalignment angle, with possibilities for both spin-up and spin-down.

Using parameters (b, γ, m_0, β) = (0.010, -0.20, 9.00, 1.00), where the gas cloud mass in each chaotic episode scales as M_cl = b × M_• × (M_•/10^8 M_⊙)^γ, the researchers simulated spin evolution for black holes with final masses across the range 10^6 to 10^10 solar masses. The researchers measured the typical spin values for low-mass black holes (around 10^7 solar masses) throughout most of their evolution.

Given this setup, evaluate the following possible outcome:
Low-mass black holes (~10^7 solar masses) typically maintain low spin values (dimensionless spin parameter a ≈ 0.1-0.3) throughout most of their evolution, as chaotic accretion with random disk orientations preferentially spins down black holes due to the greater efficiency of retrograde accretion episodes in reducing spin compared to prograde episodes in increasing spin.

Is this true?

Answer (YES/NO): NO